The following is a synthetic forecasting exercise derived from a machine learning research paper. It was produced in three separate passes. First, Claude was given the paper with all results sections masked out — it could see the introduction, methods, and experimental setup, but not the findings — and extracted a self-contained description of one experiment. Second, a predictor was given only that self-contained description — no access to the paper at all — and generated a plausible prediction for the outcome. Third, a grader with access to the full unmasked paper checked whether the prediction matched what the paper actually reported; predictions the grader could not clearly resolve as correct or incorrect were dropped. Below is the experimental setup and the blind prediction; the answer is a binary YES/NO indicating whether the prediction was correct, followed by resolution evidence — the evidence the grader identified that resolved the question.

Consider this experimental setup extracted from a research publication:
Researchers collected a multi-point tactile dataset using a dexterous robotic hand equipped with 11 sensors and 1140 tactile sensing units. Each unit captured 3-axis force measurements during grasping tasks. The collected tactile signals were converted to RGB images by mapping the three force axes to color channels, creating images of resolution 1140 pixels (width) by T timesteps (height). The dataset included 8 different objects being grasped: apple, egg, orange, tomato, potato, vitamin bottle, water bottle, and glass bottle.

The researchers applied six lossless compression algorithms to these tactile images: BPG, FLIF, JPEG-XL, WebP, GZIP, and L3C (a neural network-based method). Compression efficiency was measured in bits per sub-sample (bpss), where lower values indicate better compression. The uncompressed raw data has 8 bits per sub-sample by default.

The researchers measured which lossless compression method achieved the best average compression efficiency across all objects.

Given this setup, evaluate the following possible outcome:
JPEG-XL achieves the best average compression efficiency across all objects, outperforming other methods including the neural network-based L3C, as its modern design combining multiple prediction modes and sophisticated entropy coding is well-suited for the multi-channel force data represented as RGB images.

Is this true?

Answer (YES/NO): NO